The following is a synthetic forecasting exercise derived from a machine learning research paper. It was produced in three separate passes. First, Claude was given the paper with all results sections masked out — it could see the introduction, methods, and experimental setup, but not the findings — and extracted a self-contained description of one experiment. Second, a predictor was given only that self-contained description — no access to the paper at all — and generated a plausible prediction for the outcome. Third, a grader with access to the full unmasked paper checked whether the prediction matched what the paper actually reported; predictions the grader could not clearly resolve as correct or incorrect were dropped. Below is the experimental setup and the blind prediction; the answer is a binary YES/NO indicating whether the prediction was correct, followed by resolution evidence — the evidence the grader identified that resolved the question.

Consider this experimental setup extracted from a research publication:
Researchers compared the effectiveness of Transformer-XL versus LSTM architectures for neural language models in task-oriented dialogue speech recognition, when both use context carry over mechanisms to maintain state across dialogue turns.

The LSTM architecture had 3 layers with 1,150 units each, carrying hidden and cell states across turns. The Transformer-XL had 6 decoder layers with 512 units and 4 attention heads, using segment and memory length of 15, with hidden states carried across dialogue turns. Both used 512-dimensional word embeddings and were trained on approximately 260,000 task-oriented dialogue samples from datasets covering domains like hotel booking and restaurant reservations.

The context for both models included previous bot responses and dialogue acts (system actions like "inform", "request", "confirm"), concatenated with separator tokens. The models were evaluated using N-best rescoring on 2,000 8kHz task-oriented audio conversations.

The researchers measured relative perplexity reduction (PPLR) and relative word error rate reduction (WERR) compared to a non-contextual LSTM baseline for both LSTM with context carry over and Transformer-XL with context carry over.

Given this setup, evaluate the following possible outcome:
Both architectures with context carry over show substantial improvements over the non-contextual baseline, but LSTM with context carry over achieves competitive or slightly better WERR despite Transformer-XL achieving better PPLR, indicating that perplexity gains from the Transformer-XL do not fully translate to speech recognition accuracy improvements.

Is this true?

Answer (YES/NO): NO